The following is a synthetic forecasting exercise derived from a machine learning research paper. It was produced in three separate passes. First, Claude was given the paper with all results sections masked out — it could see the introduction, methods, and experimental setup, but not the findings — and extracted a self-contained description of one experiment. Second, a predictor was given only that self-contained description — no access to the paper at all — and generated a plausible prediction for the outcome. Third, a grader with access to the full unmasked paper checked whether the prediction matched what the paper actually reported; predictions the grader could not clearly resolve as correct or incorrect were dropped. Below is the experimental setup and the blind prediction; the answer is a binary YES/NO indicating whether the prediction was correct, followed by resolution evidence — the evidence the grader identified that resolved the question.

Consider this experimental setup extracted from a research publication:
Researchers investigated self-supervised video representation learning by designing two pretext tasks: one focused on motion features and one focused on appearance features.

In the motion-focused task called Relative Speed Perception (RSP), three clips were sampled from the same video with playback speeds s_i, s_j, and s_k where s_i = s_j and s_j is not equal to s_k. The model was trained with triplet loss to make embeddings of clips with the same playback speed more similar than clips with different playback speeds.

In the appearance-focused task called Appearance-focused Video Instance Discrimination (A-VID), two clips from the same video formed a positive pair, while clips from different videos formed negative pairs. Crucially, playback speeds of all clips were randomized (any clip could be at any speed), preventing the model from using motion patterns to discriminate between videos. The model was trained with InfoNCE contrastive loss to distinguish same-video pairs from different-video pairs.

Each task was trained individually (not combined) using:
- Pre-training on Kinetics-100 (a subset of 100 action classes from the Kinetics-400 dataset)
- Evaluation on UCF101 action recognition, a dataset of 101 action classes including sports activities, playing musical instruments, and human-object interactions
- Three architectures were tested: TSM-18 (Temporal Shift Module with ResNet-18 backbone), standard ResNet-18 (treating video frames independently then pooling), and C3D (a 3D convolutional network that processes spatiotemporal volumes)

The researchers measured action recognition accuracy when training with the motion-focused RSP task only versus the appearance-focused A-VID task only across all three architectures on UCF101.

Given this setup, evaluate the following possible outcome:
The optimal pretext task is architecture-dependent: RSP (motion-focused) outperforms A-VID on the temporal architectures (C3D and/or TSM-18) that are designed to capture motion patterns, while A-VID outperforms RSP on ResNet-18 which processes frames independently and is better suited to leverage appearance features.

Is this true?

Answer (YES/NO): NO